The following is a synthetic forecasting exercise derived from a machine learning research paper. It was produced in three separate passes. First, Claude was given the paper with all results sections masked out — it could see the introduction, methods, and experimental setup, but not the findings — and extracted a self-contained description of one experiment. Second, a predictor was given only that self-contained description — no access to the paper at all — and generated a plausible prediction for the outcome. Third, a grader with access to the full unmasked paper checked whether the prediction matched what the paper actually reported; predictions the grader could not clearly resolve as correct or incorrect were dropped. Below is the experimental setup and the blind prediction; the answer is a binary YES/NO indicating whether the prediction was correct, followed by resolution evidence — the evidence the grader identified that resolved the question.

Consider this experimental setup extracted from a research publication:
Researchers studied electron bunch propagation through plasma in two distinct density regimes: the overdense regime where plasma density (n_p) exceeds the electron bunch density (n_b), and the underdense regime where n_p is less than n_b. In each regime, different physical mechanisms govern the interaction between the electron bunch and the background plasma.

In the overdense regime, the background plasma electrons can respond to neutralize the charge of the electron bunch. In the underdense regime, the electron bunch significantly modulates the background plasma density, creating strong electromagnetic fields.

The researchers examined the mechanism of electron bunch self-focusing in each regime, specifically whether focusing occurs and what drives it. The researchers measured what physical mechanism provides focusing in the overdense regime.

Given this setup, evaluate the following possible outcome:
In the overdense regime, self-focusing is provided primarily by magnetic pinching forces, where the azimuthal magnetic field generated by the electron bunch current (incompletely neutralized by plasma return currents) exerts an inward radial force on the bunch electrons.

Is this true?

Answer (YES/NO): YES